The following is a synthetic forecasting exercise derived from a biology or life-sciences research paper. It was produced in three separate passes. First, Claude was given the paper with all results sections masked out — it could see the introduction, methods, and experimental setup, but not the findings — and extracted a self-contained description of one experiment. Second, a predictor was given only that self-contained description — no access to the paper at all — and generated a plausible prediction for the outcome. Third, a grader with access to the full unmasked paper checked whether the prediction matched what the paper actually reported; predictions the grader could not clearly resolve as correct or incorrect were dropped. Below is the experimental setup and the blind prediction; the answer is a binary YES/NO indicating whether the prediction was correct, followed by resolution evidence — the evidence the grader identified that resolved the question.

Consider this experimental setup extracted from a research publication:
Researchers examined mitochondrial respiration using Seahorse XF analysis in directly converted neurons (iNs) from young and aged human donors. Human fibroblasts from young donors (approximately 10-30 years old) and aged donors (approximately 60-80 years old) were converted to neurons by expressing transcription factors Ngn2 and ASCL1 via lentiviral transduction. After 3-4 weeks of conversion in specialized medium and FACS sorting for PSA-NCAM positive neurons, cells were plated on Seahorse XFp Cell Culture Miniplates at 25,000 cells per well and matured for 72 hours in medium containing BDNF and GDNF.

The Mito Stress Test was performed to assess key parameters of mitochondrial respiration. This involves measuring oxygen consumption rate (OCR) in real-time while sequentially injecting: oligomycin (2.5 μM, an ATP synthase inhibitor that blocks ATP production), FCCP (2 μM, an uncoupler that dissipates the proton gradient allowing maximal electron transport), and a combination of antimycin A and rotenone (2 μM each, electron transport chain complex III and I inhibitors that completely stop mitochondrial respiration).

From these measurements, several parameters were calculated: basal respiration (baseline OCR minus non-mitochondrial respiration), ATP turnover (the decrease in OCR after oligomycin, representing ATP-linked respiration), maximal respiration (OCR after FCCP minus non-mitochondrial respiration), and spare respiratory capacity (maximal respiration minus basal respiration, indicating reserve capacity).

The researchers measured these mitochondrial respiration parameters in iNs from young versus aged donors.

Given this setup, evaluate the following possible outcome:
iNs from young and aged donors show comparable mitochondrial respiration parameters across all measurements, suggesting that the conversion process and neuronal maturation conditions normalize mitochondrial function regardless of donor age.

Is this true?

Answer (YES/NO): NO